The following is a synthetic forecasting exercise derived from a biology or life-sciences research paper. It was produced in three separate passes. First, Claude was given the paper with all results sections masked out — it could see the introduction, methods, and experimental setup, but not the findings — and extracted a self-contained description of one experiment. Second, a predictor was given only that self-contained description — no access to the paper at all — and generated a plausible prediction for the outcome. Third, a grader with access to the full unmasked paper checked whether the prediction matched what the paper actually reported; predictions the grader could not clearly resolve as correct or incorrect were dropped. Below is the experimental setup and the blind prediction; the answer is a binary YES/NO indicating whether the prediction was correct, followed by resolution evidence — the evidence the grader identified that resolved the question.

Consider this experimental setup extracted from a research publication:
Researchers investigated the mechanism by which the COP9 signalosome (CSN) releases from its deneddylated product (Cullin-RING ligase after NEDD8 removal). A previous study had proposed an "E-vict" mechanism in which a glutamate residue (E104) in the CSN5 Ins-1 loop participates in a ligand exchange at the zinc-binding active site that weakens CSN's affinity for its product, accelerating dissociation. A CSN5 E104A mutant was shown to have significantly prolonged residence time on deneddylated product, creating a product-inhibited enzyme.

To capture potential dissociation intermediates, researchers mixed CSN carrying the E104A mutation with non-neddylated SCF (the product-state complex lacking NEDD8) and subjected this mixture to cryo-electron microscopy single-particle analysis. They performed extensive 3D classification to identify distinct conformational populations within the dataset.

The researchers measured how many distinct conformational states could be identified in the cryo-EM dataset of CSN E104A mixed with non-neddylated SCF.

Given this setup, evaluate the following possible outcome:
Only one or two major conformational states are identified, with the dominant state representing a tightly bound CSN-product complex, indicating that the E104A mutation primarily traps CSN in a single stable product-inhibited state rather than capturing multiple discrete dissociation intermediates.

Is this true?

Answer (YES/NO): NO